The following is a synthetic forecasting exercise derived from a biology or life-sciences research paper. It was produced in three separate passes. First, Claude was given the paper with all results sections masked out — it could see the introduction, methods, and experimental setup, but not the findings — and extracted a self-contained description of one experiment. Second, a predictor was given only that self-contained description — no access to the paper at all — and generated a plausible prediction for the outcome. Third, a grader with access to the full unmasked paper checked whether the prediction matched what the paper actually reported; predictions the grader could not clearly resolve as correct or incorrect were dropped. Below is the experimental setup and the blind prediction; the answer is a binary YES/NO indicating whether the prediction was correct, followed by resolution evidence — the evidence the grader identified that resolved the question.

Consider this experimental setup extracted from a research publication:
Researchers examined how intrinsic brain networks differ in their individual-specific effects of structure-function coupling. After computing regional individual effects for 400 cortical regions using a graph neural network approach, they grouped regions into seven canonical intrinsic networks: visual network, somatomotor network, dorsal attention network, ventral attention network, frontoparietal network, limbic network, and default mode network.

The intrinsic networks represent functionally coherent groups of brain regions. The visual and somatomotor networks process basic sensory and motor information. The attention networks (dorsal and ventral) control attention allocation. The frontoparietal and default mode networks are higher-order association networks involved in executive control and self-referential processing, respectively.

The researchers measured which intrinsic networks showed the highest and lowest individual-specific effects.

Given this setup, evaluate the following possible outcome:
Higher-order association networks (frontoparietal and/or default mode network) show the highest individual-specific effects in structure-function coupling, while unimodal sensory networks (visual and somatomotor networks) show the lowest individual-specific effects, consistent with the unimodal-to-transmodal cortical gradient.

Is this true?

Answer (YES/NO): YES